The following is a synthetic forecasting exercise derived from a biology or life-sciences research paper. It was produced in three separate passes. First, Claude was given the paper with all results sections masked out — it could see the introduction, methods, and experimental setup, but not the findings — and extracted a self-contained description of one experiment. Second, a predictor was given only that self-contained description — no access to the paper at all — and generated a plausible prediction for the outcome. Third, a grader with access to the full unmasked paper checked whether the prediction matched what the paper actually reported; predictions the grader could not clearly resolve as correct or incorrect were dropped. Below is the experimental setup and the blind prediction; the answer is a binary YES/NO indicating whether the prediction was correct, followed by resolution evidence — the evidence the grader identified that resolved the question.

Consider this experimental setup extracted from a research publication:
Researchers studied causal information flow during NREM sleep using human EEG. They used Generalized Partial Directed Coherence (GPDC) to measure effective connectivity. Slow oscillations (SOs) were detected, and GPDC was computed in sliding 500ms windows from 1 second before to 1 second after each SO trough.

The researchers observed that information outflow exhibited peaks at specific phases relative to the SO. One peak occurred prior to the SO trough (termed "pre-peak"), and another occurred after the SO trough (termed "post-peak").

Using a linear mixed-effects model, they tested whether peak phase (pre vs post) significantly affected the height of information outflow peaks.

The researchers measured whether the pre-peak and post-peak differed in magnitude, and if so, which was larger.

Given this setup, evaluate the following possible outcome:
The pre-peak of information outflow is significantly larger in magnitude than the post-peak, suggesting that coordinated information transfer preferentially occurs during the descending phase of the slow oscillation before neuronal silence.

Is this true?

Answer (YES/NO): YES